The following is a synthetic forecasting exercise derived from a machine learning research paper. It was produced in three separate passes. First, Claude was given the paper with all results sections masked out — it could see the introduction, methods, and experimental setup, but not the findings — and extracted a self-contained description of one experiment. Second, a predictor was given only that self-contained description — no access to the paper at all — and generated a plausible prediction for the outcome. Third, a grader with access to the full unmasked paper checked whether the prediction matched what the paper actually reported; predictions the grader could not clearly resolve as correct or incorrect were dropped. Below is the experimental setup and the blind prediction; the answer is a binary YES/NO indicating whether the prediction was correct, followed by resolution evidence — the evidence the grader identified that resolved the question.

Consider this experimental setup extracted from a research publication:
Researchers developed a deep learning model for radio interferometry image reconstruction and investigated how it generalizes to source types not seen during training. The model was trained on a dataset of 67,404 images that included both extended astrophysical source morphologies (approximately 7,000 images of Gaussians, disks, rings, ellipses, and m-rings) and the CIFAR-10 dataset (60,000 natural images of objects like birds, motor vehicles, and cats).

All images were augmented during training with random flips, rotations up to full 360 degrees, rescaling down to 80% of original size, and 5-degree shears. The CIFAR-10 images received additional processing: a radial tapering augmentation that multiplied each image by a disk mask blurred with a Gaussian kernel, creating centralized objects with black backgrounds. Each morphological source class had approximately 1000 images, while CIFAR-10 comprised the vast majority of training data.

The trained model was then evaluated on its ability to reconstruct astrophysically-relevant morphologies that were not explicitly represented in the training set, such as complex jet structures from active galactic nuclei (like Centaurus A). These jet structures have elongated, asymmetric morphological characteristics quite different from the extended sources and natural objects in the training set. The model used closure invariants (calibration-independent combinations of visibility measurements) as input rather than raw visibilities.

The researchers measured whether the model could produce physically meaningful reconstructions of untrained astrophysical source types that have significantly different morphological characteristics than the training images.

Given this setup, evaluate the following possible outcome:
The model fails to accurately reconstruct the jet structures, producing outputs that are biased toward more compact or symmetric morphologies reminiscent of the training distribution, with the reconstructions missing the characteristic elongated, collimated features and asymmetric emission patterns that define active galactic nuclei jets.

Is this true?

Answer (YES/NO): NO